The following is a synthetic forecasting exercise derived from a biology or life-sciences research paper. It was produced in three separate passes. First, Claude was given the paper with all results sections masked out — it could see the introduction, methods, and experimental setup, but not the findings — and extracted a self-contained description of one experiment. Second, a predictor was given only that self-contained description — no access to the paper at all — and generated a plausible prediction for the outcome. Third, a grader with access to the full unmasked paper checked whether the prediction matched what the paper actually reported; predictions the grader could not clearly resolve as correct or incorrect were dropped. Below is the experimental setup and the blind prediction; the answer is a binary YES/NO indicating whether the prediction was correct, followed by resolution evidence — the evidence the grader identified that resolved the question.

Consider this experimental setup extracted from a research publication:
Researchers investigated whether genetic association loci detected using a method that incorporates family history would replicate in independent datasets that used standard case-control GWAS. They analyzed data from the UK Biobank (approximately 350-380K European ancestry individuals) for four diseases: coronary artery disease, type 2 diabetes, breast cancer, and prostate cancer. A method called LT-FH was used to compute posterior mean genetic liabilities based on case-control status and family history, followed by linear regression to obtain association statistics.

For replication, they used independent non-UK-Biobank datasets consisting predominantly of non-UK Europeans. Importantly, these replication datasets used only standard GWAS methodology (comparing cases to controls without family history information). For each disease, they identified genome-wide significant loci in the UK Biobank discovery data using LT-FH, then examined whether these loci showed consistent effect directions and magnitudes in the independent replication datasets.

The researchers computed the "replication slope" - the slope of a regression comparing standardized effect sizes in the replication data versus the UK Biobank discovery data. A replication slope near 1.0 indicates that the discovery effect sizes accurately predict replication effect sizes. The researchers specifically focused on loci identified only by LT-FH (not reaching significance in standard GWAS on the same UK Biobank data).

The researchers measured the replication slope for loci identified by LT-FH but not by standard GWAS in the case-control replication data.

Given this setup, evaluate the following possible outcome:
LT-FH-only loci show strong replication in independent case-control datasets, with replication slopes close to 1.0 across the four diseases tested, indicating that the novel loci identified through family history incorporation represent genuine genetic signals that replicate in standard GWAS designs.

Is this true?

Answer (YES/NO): NO